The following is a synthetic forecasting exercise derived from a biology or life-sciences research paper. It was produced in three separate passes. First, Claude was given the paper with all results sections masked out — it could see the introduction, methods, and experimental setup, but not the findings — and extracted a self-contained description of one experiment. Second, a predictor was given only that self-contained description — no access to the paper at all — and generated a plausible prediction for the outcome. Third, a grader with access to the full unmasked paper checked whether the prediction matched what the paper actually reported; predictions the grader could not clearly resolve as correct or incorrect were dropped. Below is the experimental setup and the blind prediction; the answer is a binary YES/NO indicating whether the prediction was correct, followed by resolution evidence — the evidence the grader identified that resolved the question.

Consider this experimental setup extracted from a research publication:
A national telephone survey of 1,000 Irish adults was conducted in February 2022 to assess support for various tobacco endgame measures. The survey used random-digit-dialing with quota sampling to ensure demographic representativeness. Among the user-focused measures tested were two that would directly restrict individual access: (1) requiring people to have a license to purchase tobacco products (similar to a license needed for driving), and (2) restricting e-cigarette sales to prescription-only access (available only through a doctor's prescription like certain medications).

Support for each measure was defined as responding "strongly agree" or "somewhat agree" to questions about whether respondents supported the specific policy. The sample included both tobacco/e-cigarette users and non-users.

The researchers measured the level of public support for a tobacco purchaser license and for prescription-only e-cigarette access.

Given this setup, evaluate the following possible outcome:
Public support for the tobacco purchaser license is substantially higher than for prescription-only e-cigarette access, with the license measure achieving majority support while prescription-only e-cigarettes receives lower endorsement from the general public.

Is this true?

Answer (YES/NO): NO